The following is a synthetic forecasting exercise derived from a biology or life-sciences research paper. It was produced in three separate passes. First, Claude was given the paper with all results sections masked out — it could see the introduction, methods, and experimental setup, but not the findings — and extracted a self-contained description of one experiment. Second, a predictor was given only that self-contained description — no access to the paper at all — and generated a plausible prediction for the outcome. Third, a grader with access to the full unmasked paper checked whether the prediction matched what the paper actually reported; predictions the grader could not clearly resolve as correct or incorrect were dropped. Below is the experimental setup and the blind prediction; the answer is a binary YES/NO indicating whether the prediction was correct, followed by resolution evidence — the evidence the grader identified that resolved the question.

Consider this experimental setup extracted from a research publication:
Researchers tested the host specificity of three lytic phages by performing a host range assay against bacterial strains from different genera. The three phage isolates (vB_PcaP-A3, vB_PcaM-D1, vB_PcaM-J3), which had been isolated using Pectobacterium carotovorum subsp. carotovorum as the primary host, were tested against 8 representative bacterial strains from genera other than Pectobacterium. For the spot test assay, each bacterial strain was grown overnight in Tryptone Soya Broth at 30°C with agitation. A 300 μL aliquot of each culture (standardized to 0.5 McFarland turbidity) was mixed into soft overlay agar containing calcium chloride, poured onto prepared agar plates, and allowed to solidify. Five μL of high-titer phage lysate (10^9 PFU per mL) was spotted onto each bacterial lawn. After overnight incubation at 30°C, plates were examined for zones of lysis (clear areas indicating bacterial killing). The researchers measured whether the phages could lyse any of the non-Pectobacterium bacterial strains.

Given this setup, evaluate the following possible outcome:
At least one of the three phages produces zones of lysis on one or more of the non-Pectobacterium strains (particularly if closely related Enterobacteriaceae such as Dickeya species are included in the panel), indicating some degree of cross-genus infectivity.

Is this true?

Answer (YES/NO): NO